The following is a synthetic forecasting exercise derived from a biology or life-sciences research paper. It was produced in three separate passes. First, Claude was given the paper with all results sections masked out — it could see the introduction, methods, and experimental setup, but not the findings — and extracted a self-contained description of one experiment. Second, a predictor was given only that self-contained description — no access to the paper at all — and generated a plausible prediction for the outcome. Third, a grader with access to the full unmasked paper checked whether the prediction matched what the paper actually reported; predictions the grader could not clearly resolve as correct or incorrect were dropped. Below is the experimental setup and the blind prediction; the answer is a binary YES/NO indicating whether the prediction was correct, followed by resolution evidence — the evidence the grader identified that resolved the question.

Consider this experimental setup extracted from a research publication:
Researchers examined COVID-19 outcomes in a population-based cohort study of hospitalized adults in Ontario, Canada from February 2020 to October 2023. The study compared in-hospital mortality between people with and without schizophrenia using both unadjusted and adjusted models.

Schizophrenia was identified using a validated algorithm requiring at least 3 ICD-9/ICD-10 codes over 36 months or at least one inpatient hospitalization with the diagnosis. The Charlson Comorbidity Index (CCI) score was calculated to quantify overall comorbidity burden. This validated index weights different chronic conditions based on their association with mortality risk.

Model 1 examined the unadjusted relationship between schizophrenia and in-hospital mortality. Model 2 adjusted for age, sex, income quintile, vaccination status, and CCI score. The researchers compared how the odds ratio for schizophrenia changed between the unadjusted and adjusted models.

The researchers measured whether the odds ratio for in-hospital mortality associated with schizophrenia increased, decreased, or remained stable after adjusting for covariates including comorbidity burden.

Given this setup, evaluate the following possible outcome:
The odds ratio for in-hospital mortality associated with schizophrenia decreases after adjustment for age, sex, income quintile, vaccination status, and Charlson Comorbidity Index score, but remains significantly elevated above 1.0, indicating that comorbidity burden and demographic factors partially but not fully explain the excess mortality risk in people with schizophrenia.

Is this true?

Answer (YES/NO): NO